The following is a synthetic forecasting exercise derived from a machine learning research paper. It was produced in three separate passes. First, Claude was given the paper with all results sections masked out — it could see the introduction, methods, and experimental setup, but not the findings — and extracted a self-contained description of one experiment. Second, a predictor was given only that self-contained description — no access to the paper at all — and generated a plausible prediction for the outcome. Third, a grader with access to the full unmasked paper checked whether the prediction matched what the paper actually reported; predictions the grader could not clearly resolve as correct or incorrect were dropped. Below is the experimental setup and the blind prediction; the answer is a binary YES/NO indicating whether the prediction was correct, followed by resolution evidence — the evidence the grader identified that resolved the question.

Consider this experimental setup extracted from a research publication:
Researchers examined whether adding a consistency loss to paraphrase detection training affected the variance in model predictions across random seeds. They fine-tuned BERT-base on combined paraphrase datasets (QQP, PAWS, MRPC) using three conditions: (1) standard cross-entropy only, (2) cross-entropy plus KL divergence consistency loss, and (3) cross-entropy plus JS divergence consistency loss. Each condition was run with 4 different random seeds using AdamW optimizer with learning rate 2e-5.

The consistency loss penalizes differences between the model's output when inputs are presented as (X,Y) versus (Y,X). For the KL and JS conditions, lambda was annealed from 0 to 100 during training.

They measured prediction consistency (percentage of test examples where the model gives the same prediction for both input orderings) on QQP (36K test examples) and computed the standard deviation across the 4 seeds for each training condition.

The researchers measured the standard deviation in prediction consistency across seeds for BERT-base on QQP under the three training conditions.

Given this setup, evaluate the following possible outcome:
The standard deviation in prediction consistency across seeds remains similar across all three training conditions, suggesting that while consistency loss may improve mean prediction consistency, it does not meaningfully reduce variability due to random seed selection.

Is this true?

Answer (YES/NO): NO